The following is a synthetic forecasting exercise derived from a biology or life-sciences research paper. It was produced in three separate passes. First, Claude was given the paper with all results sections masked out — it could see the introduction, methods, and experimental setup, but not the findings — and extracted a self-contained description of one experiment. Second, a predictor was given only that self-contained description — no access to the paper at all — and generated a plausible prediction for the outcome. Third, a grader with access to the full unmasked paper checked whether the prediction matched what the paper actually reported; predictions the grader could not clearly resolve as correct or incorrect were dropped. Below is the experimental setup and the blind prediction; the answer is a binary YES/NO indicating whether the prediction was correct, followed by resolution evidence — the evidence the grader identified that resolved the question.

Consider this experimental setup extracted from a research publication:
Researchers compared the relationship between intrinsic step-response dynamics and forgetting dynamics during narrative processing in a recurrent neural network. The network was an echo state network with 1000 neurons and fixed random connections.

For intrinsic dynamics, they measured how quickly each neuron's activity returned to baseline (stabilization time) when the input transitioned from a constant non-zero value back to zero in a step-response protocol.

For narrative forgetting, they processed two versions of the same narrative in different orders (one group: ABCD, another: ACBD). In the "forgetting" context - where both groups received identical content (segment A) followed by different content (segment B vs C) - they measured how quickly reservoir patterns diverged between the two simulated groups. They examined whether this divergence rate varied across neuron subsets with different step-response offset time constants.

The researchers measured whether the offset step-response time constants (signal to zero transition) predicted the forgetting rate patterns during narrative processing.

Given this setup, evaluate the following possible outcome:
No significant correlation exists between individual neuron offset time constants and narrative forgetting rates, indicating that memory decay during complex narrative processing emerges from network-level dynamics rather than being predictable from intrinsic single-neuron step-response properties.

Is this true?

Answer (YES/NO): YES